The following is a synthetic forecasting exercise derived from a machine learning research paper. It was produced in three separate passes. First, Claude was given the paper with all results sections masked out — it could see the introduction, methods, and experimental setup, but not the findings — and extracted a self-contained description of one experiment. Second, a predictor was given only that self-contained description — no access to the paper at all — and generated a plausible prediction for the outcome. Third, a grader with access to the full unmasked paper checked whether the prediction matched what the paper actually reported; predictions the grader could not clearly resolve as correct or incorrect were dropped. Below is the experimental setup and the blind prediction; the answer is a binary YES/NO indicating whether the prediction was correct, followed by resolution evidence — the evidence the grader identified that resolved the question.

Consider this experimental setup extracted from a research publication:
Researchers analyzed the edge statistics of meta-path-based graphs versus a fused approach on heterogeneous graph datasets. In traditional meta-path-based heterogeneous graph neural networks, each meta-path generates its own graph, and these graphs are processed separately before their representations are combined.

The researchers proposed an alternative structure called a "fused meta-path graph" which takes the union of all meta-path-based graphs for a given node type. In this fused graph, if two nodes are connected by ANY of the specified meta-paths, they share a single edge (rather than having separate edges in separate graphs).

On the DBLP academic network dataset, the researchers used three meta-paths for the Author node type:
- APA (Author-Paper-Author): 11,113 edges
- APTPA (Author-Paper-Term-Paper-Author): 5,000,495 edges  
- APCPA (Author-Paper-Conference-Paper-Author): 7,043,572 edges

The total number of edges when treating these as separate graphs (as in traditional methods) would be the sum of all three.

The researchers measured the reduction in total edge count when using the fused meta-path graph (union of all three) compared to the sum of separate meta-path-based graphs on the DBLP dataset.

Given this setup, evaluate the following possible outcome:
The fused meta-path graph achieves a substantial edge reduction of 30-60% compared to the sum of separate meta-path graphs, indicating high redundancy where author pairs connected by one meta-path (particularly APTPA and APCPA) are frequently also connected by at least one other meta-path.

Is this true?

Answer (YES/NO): YES